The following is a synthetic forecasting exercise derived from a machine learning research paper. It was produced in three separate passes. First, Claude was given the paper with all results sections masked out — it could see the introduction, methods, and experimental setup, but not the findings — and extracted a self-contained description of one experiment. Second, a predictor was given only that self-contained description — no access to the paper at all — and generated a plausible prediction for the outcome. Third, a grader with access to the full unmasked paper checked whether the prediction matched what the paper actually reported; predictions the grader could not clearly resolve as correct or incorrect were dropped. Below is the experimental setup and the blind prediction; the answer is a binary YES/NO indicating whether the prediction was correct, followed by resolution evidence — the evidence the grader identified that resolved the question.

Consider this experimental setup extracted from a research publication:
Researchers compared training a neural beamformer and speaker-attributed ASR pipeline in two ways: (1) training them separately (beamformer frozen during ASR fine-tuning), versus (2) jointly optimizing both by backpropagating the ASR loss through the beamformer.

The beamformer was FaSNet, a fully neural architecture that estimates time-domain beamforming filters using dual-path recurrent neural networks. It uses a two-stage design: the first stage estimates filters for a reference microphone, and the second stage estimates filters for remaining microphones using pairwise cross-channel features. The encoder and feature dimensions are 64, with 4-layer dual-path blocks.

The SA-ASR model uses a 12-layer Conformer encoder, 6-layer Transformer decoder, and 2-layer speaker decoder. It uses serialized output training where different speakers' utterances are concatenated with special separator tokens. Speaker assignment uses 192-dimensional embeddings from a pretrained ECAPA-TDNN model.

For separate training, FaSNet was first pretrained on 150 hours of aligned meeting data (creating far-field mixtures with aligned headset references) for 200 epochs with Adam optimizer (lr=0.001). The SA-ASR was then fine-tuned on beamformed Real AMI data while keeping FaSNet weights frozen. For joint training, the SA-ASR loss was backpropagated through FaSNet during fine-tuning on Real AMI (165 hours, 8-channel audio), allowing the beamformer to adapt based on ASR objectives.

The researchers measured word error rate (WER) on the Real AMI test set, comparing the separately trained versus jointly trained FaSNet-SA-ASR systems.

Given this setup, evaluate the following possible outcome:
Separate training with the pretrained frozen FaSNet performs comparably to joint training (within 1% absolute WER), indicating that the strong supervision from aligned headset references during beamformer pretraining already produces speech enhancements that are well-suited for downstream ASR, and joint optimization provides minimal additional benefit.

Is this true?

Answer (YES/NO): NO